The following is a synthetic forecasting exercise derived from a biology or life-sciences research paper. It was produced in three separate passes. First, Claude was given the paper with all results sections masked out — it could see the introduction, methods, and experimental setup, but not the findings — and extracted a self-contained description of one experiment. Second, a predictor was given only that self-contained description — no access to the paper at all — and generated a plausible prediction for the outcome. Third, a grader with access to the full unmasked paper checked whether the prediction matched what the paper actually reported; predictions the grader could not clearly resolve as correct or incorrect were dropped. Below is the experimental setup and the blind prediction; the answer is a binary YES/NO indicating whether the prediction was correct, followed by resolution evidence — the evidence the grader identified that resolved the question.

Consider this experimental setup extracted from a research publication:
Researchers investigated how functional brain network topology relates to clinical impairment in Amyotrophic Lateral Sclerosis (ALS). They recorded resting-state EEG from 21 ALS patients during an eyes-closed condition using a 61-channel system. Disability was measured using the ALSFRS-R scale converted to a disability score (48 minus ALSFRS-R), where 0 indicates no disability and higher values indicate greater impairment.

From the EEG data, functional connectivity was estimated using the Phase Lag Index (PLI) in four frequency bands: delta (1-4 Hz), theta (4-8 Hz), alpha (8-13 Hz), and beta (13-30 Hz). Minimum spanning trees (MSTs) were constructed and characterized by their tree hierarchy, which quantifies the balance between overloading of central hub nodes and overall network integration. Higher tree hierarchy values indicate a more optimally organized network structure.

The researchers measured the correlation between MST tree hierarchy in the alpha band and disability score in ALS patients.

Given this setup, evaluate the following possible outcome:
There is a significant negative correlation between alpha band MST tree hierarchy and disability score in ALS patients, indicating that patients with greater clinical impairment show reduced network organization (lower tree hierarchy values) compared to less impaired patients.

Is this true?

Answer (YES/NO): NO